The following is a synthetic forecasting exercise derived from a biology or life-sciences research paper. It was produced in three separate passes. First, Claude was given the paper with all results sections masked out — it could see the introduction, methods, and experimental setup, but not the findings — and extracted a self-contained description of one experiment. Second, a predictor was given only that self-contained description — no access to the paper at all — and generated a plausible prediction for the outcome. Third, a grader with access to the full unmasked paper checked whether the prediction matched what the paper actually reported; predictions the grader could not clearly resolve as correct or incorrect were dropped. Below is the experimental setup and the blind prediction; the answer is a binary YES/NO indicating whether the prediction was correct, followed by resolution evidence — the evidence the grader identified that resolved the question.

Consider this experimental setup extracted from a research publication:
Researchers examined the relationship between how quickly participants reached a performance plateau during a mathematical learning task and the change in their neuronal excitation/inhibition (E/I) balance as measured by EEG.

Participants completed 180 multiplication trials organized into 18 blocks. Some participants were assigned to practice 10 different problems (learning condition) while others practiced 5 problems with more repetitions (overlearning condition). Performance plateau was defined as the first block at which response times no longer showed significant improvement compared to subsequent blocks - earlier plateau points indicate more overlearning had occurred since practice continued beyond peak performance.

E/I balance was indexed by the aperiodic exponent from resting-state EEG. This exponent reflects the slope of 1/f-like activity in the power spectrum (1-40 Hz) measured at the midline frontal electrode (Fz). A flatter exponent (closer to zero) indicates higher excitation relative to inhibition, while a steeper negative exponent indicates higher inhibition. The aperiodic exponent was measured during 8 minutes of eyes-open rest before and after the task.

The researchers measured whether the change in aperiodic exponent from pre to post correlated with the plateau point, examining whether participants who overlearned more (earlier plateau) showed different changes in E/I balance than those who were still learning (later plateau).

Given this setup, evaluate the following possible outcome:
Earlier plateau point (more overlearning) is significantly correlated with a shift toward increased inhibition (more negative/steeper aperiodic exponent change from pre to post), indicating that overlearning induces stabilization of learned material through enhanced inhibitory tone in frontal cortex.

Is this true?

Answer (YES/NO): NO